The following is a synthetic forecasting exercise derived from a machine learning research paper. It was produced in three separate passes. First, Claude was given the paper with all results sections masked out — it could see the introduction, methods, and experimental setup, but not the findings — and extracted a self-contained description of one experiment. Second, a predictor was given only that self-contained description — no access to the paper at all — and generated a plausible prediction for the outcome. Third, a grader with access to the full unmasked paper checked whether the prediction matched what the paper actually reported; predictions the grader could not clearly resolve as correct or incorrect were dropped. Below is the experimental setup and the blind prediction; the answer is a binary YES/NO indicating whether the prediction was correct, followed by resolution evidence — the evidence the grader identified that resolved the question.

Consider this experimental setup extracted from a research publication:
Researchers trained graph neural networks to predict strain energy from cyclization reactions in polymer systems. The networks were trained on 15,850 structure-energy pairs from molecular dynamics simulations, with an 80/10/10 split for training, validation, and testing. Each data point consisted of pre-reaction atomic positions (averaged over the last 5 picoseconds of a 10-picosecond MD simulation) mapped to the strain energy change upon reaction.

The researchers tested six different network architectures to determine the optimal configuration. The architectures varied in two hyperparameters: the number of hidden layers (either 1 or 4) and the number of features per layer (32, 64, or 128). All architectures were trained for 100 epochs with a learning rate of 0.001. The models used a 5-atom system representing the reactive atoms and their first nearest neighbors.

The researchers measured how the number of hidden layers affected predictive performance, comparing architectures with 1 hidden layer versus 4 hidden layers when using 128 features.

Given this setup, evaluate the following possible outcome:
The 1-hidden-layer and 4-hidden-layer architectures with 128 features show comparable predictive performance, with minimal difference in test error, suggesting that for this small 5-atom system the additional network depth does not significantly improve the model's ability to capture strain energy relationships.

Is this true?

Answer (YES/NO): NO